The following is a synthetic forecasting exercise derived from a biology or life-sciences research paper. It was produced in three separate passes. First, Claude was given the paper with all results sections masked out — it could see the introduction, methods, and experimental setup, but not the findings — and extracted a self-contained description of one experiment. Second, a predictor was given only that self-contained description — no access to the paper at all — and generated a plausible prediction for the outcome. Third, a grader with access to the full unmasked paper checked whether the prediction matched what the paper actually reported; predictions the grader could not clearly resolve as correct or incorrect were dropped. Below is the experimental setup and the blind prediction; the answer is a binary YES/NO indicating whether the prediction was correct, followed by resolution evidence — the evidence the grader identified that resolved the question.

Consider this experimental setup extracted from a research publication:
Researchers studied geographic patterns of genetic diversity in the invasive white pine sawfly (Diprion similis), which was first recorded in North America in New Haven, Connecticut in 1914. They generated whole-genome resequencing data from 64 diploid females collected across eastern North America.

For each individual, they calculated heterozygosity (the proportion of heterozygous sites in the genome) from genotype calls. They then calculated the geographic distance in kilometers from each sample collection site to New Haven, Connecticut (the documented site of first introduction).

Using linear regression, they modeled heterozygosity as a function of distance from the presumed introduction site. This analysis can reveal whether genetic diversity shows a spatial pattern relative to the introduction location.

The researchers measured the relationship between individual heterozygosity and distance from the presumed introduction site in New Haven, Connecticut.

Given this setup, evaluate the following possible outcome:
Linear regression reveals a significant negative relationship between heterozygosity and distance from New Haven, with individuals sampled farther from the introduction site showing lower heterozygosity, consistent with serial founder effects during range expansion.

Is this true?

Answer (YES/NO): YES